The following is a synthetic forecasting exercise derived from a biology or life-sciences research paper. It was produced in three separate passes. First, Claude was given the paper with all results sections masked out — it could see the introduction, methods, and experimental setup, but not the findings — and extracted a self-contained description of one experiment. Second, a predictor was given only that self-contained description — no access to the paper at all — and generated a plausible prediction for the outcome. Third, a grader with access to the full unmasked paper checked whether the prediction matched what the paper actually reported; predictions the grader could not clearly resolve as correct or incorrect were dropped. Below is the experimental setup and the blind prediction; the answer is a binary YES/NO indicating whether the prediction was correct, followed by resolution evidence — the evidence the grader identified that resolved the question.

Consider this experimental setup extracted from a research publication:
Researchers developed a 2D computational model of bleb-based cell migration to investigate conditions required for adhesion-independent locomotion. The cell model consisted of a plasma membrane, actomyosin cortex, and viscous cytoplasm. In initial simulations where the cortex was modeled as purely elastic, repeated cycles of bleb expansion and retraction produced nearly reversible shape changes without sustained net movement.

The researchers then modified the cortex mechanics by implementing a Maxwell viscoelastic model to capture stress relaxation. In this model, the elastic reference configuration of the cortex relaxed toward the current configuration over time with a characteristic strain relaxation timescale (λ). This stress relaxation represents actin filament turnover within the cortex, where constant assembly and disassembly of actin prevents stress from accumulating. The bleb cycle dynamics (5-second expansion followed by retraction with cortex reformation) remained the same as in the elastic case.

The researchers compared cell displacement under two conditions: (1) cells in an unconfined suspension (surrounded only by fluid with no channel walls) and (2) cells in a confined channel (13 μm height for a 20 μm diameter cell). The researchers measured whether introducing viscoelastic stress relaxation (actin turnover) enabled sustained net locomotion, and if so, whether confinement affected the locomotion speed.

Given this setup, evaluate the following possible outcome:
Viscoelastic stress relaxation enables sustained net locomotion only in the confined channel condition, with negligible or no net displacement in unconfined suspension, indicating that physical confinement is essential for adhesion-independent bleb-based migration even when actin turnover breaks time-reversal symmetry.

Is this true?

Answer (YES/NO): NO